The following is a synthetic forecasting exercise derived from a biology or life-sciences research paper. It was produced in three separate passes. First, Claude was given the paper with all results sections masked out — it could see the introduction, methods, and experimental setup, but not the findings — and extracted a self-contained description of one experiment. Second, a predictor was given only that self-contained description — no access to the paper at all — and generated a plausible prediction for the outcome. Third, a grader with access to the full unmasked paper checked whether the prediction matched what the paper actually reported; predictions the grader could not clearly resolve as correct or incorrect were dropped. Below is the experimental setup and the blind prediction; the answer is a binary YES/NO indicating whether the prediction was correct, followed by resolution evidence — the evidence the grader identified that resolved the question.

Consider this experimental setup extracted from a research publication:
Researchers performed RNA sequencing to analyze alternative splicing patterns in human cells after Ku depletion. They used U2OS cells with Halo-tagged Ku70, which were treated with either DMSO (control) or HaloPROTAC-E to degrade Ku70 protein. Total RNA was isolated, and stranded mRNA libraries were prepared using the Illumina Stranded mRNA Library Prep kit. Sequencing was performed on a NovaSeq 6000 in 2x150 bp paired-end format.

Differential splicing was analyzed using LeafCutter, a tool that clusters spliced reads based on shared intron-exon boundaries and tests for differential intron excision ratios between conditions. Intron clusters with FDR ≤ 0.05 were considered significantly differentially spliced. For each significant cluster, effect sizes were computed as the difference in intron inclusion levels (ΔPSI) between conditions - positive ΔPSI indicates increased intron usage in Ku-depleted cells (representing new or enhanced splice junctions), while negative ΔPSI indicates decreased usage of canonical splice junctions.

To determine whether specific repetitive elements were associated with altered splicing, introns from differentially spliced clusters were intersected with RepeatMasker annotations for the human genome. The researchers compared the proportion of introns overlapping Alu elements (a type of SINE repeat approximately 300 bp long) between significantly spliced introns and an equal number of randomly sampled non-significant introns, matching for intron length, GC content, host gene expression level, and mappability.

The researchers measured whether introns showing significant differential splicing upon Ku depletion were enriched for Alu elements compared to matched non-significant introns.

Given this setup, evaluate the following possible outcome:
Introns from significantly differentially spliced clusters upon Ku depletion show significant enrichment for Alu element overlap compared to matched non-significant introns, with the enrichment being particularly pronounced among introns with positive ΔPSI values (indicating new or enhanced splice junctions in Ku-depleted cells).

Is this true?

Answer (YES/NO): YES